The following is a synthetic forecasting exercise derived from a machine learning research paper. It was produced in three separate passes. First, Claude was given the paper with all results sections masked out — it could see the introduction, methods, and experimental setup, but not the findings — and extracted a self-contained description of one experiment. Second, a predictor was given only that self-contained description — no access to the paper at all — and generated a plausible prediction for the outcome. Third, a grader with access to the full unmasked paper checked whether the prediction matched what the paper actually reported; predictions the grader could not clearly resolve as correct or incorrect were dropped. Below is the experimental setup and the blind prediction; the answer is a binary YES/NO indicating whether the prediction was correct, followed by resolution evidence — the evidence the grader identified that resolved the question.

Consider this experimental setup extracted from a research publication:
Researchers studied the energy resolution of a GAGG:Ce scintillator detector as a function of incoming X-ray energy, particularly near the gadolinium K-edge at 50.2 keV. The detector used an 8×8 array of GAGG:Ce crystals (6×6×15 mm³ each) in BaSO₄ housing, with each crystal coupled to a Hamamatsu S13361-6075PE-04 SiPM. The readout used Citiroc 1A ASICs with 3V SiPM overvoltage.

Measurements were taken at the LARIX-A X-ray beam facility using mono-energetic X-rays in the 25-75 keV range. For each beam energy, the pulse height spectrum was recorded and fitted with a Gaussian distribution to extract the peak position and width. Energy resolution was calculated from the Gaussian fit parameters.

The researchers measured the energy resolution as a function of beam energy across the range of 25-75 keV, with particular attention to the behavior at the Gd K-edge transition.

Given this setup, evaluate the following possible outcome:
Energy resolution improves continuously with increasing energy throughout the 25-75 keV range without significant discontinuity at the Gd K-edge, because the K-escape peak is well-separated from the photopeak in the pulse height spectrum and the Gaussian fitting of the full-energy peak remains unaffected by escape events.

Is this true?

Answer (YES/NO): NO